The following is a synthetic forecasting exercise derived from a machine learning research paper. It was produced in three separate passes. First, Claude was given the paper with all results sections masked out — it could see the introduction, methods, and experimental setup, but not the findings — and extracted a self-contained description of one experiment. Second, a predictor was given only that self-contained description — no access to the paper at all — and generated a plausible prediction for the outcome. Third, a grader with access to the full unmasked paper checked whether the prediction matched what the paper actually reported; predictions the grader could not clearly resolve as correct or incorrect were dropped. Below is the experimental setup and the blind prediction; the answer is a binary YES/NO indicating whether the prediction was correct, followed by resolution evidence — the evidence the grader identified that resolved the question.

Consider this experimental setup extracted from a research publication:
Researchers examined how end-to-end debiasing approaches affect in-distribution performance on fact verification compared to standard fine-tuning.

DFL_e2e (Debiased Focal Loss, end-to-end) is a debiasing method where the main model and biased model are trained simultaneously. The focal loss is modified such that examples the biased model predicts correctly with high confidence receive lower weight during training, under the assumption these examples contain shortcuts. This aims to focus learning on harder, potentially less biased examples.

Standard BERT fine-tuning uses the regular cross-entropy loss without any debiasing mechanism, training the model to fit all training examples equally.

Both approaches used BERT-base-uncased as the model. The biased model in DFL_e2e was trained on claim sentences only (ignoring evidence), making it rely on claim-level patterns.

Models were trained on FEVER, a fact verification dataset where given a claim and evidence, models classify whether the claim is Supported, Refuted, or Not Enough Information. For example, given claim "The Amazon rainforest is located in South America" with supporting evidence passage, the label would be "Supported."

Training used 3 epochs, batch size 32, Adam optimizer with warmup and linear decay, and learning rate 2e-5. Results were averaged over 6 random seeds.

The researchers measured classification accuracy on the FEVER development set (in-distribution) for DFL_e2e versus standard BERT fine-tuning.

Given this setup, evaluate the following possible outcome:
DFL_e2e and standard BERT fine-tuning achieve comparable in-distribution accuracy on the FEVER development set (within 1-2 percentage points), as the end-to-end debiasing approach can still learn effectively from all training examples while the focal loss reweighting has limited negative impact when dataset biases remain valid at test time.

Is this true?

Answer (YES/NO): NO